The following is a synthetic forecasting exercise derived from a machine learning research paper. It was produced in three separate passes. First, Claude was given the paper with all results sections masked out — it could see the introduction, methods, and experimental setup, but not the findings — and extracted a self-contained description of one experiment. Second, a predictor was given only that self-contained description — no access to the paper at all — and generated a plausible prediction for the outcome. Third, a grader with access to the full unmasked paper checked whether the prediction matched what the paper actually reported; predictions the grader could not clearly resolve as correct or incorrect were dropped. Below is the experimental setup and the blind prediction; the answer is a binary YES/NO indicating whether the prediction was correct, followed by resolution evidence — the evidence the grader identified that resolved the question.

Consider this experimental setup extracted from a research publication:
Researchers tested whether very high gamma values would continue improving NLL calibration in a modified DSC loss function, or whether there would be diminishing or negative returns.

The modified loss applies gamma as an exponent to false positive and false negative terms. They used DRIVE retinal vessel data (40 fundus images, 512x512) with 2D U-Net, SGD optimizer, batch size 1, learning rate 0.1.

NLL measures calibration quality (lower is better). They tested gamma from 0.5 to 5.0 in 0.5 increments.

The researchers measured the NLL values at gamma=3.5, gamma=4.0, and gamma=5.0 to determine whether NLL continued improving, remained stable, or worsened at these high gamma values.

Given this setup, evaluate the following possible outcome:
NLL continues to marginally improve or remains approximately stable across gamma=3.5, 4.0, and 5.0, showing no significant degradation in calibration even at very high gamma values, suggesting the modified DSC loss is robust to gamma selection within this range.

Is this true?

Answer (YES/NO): NO